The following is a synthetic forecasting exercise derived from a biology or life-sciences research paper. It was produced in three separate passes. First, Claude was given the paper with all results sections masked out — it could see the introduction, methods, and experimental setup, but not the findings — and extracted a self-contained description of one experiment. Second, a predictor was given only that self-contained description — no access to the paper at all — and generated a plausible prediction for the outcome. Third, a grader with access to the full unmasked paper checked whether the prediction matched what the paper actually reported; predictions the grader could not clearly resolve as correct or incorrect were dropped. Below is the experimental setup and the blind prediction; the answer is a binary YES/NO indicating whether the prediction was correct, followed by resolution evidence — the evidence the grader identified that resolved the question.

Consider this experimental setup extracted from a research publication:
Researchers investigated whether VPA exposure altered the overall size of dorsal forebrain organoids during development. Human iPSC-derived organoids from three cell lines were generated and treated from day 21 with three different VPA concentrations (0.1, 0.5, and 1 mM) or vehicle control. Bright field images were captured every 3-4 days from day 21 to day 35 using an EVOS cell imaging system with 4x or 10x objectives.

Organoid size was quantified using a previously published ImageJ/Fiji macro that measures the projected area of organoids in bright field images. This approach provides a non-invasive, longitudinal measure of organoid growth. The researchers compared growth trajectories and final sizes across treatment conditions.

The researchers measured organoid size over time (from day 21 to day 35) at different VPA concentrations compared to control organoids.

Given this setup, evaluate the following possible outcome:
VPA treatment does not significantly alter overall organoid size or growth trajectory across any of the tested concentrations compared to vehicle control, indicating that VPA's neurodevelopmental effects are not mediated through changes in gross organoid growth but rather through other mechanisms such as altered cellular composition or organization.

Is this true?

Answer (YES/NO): NO